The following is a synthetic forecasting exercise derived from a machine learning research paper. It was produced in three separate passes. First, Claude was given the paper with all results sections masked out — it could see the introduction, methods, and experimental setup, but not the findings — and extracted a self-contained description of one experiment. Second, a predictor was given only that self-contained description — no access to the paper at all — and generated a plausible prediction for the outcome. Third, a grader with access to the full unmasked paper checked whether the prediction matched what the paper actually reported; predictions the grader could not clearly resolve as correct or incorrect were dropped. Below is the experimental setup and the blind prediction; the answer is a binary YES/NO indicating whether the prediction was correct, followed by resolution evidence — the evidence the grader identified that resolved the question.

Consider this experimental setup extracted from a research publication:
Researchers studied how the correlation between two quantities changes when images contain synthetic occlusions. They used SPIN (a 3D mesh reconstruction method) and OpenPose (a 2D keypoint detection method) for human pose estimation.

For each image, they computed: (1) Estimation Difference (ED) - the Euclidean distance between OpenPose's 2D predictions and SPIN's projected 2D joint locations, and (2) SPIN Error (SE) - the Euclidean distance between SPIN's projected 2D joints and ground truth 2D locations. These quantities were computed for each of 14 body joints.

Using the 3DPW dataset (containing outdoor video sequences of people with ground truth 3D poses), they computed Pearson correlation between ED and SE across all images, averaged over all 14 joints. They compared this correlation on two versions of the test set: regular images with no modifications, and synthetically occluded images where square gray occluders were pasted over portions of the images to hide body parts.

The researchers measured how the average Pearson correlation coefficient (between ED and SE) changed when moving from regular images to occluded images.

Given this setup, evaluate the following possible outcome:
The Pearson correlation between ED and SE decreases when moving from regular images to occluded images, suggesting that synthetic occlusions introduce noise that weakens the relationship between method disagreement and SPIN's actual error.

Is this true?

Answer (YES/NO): NO